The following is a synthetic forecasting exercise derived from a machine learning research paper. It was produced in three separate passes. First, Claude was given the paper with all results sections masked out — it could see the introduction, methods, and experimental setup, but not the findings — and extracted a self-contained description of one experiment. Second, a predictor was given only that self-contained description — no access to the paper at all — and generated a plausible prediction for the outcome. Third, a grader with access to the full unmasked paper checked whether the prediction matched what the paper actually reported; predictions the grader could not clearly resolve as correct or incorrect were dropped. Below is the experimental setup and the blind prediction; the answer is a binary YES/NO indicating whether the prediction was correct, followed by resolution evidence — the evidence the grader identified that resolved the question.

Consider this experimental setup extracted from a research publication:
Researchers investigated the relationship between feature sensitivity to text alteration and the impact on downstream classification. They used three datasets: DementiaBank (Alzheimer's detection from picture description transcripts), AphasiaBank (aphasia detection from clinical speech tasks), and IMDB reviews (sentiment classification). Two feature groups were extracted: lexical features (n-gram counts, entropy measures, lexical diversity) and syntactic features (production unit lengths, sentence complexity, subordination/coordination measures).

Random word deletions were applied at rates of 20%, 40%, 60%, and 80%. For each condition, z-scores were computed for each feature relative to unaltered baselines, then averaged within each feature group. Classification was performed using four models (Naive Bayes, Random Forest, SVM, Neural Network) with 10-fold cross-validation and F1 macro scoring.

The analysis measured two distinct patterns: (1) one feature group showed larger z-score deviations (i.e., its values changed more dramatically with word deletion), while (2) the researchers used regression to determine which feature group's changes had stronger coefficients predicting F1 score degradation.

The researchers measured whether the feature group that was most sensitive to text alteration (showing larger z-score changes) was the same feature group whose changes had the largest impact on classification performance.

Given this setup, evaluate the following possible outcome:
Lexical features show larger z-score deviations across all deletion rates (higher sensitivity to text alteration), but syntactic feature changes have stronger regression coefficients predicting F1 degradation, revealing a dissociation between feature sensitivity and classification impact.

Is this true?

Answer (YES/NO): YES